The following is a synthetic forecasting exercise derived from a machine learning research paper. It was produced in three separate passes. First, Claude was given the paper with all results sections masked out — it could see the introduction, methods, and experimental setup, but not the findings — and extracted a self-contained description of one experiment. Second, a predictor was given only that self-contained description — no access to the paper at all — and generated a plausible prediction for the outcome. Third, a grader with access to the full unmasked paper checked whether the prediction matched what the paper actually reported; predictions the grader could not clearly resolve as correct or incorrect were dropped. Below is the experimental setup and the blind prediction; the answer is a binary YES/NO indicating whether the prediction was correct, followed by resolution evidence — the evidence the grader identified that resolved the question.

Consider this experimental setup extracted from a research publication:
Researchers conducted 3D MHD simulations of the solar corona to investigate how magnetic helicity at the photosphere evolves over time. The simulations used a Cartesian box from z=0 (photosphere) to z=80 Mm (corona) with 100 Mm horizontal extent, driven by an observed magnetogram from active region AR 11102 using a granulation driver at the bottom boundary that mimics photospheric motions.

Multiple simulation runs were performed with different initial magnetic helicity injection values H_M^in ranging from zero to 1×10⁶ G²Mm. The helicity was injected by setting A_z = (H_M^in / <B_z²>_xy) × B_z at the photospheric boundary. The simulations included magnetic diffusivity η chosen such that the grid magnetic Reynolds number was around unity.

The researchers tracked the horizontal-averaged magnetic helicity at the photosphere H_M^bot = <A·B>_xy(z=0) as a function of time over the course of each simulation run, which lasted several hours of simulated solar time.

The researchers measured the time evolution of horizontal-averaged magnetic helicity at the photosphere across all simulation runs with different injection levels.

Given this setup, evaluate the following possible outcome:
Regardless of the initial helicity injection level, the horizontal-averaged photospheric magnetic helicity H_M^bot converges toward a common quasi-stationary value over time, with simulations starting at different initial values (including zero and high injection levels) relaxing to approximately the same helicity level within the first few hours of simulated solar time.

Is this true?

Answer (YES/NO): NO